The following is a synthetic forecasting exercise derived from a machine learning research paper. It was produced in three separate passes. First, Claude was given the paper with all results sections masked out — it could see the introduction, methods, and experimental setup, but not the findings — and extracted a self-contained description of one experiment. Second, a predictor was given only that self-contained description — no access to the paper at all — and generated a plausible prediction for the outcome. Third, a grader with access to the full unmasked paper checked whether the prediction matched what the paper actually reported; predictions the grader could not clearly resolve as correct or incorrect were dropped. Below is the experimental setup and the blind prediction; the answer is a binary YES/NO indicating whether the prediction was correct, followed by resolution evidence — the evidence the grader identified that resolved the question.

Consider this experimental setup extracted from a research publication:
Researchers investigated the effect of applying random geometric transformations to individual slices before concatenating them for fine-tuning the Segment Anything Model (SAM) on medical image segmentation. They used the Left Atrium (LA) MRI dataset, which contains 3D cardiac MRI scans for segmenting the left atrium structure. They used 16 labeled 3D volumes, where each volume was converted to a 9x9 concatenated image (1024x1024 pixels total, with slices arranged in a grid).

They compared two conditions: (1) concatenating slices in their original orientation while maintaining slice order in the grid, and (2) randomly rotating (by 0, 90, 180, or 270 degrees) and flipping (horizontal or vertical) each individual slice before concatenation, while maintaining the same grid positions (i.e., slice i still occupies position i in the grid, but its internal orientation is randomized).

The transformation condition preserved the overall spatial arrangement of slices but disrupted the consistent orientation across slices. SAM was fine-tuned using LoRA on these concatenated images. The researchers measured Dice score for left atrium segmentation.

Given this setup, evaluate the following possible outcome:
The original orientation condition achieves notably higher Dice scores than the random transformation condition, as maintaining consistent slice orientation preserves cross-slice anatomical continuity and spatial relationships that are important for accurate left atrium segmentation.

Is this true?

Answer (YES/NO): YES